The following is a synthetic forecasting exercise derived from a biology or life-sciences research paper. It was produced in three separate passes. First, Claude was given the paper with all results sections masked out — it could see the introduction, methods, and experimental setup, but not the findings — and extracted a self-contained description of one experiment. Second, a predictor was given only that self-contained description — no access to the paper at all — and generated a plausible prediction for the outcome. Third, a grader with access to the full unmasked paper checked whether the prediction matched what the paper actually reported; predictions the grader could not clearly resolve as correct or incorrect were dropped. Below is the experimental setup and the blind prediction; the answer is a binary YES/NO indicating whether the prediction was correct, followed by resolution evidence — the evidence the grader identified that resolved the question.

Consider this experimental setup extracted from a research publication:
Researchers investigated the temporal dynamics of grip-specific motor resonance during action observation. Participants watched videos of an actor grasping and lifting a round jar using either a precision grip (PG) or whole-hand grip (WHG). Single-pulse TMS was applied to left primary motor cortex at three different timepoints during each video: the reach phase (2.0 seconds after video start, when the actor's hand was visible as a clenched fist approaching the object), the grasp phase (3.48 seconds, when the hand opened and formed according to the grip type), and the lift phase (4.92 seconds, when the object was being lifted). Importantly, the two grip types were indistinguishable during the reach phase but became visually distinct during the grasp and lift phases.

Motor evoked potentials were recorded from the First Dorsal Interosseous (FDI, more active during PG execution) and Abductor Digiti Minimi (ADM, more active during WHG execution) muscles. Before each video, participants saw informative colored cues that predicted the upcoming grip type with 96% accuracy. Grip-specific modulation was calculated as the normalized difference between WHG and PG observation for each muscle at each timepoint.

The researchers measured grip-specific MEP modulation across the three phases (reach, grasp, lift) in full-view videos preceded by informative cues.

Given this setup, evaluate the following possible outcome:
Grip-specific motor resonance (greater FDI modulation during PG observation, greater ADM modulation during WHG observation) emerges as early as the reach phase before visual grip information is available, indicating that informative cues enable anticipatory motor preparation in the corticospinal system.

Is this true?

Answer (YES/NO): YES